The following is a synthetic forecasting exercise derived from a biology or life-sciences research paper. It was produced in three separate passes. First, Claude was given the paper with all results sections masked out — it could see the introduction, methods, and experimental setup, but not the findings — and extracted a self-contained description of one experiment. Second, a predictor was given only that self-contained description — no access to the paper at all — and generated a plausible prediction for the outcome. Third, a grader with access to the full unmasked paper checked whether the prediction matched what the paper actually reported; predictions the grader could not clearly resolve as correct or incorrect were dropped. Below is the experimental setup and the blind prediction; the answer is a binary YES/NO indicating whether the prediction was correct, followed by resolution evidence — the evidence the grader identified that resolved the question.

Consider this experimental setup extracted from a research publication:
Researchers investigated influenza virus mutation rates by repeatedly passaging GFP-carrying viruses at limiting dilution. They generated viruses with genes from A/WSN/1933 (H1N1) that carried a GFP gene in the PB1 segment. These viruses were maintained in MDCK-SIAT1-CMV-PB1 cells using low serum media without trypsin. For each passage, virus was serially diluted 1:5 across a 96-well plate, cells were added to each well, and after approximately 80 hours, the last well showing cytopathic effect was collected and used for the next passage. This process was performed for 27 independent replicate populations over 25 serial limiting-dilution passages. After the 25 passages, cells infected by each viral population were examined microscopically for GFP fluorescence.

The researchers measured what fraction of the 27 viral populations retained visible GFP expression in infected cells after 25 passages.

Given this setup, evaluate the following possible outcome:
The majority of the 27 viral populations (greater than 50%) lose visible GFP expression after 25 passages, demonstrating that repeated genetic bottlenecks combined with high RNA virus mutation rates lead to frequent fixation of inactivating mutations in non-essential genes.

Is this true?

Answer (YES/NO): NO